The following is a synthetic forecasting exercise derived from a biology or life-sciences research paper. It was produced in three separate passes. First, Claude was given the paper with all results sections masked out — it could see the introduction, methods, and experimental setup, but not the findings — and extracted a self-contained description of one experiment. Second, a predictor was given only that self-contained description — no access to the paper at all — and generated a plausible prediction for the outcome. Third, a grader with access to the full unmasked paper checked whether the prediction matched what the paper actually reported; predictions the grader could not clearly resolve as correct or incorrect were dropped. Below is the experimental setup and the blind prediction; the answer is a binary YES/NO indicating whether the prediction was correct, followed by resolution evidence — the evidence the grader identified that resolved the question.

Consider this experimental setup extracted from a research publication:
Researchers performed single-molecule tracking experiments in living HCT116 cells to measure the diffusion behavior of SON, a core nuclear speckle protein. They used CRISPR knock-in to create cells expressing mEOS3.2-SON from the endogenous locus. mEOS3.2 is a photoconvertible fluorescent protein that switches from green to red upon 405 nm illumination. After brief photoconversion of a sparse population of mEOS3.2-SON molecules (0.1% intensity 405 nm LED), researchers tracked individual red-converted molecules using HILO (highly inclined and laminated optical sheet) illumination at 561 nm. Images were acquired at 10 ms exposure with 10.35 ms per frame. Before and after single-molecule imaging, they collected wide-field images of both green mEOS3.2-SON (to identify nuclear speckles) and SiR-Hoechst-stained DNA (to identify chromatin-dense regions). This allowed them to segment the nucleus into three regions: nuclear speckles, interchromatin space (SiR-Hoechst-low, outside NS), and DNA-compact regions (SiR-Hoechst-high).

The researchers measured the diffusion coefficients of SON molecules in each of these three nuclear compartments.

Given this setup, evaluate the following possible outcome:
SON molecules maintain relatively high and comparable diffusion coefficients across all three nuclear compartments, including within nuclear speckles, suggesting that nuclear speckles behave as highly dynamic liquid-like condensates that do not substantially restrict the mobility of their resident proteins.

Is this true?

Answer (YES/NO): YES